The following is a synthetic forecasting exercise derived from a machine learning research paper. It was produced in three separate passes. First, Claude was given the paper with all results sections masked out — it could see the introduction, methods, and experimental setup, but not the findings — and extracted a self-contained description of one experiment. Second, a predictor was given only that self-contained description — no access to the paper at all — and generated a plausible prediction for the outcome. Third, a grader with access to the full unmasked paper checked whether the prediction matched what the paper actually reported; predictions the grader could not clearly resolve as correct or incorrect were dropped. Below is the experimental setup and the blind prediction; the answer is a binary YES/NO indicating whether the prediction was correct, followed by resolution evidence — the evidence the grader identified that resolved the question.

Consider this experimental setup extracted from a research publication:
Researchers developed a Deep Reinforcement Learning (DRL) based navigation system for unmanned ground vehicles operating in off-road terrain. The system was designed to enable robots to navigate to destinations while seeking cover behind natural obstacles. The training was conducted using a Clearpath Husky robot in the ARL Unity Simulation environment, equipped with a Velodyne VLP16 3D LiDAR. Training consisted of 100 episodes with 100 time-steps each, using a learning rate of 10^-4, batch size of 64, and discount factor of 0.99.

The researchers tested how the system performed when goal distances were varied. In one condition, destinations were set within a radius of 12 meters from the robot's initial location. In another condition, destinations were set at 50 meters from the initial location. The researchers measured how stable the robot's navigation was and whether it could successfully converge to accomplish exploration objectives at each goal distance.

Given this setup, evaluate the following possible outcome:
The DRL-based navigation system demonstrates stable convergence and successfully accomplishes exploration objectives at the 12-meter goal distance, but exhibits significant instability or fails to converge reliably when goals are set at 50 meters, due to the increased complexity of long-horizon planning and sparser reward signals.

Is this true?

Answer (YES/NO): YES